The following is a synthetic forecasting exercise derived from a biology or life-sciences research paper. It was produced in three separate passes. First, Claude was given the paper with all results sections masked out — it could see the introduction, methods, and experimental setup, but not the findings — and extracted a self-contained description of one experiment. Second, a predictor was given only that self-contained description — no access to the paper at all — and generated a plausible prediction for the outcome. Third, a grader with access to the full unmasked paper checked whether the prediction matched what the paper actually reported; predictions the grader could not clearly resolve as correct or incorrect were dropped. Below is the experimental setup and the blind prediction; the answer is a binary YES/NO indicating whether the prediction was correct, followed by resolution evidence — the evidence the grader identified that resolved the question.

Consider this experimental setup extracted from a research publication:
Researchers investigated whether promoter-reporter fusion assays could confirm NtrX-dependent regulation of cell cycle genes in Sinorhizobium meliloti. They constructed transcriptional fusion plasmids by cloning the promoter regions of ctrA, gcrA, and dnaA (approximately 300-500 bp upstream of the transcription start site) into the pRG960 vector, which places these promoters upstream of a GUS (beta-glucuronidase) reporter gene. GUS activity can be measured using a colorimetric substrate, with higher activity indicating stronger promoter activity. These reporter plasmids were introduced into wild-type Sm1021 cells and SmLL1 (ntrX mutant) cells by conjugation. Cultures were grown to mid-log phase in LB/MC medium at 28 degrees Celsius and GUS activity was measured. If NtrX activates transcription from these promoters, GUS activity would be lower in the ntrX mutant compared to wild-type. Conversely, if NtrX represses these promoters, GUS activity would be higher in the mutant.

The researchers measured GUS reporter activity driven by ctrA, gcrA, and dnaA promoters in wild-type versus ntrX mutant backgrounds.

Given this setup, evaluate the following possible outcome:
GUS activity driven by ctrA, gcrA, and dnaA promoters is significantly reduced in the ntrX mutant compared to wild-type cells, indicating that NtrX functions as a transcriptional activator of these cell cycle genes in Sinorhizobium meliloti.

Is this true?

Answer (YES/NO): NO